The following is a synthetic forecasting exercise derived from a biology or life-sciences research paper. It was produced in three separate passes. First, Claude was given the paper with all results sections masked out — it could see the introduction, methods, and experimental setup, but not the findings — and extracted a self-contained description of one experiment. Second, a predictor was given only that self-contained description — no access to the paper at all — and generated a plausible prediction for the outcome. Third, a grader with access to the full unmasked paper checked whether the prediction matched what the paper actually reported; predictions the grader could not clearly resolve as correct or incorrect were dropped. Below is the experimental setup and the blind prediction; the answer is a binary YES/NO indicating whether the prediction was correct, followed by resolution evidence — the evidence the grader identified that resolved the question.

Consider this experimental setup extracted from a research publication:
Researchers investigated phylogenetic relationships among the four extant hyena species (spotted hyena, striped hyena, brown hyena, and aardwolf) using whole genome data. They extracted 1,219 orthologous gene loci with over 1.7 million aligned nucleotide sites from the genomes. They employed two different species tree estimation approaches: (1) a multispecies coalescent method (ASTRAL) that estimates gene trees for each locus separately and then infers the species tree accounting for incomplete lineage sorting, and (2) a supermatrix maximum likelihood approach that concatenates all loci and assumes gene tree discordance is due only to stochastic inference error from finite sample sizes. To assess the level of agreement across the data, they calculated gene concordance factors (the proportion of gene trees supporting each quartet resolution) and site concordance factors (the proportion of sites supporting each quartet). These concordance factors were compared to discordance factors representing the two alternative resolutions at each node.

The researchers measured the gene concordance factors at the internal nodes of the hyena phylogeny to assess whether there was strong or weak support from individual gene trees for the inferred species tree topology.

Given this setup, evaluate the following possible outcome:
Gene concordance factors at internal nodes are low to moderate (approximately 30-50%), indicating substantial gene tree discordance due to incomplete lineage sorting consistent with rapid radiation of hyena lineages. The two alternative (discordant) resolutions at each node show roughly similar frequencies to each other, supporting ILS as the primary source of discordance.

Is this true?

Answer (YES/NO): NO